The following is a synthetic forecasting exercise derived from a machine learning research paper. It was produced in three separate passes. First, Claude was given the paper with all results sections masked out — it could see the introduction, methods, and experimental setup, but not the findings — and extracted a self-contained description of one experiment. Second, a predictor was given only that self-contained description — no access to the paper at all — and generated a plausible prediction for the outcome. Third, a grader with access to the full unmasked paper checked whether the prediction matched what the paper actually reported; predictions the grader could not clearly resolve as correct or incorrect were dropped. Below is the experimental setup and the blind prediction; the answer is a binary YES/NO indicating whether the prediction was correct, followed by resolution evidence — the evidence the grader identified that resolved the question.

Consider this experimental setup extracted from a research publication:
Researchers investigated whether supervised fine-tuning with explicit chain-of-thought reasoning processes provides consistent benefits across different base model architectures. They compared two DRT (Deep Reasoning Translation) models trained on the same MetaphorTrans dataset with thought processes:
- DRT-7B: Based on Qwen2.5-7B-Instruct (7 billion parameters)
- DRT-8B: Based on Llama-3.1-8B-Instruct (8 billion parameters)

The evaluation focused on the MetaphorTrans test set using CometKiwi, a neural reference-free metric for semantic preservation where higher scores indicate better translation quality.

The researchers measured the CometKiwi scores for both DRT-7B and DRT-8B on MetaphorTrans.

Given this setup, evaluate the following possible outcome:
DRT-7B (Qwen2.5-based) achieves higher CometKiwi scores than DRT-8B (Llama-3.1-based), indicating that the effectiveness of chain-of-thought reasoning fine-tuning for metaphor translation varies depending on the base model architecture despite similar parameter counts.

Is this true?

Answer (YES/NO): YES